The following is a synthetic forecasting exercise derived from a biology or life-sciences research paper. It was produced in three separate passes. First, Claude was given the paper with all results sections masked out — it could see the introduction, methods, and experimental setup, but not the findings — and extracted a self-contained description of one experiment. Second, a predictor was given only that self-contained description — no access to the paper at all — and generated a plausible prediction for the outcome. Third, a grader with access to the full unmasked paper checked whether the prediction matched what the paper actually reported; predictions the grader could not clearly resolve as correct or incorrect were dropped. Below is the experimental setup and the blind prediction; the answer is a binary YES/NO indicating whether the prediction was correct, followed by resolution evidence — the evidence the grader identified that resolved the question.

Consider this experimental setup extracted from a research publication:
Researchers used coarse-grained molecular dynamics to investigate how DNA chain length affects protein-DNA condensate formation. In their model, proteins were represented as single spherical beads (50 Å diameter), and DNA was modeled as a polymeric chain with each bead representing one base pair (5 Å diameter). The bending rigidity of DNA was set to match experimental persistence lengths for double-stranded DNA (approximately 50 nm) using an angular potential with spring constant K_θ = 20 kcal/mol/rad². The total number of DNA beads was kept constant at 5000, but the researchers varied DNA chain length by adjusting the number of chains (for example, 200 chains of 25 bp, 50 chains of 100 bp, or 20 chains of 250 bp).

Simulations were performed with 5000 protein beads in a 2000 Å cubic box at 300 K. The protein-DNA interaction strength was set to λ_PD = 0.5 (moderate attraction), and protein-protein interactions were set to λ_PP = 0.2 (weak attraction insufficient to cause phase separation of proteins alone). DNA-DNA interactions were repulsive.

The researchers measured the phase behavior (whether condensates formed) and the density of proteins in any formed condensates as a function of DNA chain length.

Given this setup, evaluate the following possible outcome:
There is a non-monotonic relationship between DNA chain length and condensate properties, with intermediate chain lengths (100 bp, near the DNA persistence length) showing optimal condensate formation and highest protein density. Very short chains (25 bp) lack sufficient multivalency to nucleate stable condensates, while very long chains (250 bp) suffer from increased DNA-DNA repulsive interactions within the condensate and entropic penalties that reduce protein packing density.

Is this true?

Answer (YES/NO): NO